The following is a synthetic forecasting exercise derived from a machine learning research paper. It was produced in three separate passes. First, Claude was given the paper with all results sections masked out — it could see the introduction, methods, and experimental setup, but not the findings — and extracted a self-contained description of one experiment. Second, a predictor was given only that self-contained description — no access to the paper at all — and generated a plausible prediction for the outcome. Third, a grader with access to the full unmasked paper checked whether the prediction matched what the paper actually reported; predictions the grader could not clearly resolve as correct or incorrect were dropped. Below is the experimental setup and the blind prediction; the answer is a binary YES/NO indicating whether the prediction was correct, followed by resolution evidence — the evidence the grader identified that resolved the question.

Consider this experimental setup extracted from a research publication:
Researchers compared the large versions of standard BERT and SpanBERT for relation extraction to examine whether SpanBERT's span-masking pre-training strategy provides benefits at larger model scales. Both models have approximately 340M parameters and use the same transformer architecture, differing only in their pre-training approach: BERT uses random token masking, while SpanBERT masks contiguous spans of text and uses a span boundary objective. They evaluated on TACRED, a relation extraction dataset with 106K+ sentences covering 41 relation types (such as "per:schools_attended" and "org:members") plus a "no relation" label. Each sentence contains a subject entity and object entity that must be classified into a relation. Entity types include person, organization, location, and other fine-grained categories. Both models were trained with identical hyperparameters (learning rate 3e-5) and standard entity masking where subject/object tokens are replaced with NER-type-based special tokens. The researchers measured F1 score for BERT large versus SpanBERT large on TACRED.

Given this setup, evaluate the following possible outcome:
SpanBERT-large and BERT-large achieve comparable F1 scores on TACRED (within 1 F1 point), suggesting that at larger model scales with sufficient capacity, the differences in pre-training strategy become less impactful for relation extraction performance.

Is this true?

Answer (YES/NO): YES